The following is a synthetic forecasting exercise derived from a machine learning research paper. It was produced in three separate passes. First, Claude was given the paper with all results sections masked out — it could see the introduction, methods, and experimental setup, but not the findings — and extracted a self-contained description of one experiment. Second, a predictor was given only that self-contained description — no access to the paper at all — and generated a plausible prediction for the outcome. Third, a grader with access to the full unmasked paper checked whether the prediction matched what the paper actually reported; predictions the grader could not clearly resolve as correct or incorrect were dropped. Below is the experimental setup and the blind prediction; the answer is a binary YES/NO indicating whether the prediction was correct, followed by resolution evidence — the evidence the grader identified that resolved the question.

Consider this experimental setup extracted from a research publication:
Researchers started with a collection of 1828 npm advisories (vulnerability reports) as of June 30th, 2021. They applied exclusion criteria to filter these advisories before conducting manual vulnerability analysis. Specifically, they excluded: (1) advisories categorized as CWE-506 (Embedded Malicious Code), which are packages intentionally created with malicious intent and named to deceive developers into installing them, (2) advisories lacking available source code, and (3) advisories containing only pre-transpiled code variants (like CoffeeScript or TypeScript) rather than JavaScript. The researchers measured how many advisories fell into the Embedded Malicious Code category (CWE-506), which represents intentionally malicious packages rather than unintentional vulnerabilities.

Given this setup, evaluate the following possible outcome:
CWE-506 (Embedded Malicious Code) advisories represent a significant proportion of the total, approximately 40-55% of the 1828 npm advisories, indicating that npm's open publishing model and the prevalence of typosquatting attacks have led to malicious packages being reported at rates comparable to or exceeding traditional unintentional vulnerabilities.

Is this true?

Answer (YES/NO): NO